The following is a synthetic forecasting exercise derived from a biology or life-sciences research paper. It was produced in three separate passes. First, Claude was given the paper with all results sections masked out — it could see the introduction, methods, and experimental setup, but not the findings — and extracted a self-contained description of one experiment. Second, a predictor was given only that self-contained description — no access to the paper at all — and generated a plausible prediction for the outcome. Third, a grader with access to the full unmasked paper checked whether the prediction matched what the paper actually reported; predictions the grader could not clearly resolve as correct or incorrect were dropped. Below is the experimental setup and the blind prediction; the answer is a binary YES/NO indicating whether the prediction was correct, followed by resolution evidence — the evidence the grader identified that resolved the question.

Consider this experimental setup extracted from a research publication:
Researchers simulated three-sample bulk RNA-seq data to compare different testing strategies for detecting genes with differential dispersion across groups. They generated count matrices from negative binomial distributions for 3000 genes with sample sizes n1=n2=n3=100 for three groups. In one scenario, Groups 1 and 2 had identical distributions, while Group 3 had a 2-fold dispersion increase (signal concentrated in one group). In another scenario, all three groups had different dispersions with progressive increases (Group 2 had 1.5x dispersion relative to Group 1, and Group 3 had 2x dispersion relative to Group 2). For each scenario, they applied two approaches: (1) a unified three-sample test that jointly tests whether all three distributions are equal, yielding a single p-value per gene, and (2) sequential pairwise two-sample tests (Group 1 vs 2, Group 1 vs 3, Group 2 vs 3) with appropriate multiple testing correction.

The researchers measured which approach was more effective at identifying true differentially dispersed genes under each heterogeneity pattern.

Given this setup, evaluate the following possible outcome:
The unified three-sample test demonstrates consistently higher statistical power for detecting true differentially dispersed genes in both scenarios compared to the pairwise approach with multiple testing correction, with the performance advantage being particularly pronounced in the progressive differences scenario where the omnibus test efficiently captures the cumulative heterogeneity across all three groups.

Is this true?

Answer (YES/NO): NO